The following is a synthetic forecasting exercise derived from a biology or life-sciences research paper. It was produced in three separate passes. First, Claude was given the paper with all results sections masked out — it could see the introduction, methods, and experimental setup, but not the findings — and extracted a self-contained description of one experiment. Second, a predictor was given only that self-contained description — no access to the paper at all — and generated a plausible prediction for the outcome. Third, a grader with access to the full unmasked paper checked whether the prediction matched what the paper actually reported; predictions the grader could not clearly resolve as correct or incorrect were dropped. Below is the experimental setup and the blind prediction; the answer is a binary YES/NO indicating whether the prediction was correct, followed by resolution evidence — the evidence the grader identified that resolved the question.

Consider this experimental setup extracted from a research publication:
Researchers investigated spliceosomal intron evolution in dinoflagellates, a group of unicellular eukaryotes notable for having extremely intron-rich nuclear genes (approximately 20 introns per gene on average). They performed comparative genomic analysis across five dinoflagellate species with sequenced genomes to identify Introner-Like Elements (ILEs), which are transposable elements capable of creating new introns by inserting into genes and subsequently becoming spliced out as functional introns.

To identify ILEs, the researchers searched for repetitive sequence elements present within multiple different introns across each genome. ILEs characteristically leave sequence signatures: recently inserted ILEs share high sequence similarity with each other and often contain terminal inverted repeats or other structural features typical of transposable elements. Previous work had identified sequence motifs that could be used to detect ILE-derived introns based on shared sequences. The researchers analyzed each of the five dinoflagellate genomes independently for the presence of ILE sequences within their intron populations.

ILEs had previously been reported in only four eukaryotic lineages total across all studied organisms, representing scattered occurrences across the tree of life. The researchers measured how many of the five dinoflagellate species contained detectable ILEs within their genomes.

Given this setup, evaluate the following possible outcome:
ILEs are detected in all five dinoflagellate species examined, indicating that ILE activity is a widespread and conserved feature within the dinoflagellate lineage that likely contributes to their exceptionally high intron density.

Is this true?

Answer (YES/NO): NO